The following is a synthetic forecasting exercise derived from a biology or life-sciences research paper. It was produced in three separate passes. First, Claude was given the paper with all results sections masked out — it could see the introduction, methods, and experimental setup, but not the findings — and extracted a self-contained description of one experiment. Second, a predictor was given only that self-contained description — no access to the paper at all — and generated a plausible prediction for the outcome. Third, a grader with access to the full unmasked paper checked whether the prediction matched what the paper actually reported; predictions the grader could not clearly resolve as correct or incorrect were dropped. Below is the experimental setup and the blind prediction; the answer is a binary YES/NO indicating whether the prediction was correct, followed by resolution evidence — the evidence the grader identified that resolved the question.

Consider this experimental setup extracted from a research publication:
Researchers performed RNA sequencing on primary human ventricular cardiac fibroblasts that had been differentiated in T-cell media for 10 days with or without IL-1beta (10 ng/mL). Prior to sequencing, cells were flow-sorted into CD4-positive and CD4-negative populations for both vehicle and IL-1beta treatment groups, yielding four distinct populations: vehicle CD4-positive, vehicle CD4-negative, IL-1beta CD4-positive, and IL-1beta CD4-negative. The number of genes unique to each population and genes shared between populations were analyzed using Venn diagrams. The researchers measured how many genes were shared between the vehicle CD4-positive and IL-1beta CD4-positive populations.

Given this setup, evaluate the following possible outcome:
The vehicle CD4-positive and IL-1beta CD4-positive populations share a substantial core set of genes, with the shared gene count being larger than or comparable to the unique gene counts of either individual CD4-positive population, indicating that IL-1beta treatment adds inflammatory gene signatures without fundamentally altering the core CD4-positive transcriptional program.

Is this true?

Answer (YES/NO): NO